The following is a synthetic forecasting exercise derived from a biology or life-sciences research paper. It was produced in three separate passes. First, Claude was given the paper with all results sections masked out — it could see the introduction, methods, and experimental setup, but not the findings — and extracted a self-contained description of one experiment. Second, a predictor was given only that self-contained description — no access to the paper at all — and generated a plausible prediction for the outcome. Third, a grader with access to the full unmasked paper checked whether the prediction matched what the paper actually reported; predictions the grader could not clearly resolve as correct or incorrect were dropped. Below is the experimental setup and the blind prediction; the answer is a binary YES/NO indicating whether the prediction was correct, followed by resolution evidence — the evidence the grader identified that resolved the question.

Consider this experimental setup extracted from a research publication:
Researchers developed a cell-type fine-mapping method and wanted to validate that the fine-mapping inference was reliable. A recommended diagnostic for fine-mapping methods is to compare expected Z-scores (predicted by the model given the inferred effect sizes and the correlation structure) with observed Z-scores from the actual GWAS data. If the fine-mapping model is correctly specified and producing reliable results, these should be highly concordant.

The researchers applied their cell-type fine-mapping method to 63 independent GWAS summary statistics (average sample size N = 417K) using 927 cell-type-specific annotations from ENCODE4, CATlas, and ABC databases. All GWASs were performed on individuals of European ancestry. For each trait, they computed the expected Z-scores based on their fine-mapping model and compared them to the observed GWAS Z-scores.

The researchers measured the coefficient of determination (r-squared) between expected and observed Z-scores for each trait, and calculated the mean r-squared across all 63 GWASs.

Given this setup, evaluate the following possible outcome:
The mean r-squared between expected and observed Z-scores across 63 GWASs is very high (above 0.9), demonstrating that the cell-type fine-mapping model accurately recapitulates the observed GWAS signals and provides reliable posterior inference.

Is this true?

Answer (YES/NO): YES